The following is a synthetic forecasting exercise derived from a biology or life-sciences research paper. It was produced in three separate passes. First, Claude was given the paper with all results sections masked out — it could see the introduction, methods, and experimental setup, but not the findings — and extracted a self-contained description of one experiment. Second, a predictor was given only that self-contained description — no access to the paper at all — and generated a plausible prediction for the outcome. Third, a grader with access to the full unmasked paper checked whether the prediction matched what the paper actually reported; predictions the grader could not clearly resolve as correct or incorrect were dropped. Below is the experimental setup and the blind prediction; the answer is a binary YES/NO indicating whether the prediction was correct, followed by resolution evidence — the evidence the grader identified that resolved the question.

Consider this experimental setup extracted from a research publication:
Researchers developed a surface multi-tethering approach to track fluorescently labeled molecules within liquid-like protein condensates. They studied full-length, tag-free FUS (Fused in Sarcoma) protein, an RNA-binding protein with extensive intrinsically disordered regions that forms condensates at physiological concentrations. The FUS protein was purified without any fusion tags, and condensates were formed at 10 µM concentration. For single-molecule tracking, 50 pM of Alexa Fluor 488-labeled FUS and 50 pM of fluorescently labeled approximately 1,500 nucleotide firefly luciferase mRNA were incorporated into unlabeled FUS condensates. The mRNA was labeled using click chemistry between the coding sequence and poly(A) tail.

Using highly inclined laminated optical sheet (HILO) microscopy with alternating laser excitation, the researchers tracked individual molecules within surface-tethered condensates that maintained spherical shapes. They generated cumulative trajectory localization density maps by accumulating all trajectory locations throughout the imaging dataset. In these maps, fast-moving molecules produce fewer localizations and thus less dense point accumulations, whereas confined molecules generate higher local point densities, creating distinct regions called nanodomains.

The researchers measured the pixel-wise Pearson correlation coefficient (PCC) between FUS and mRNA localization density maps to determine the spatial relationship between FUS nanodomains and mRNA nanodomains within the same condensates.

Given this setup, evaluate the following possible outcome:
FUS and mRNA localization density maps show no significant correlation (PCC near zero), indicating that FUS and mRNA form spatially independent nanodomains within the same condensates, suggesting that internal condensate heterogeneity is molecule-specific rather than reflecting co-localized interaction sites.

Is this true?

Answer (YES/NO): NO